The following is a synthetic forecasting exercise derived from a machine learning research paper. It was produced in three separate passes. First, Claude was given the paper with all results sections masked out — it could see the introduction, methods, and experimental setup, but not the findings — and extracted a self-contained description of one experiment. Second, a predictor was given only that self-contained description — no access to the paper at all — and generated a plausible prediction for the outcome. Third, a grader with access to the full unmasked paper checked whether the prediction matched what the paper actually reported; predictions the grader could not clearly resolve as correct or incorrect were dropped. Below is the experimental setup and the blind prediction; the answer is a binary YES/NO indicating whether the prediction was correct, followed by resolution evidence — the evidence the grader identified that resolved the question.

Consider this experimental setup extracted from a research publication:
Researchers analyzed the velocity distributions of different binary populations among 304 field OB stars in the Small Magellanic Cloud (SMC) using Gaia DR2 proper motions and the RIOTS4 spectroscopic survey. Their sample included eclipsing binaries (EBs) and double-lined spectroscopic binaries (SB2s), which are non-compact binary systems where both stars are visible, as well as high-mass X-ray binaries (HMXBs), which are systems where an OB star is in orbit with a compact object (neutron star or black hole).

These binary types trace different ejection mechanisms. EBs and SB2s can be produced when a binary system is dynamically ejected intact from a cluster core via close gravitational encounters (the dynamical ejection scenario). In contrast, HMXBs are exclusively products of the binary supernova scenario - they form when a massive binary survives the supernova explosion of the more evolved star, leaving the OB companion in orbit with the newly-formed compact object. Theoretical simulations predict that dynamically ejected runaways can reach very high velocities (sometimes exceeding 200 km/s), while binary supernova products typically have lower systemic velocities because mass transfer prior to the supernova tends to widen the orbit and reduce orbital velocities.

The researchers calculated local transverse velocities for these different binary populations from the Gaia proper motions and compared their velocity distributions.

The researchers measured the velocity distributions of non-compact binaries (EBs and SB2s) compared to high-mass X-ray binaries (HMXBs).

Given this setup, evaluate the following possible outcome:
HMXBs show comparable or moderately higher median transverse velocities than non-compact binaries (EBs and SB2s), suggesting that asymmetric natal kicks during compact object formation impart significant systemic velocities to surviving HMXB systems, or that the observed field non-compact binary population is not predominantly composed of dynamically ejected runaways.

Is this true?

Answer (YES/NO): NO